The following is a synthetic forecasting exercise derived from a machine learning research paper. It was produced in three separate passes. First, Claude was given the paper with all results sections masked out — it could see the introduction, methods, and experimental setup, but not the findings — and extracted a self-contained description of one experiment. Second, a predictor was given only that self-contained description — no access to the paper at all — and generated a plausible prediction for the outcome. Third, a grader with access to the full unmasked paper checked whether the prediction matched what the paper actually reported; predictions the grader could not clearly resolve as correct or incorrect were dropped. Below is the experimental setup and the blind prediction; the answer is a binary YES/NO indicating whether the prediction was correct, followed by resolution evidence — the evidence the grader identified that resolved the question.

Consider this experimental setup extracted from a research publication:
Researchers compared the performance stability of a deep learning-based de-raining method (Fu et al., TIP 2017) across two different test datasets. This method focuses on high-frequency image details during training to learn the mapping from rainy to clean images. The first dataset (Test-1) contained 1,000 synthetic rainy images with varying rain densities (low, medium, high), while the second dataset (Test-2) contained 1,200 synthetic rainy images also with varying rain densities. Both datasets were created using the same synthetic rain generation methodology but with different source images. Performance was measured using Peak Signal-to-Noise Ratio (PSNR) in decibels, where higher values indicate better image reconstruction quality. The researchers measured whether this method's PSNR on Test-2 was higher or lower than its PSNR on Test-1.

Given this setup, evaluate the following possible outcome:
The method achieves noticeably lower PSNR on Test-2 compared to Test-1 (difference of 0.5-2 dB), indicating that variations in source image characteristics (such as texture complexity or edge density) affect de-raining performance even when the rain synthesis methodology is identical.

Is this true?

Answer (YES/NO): NO